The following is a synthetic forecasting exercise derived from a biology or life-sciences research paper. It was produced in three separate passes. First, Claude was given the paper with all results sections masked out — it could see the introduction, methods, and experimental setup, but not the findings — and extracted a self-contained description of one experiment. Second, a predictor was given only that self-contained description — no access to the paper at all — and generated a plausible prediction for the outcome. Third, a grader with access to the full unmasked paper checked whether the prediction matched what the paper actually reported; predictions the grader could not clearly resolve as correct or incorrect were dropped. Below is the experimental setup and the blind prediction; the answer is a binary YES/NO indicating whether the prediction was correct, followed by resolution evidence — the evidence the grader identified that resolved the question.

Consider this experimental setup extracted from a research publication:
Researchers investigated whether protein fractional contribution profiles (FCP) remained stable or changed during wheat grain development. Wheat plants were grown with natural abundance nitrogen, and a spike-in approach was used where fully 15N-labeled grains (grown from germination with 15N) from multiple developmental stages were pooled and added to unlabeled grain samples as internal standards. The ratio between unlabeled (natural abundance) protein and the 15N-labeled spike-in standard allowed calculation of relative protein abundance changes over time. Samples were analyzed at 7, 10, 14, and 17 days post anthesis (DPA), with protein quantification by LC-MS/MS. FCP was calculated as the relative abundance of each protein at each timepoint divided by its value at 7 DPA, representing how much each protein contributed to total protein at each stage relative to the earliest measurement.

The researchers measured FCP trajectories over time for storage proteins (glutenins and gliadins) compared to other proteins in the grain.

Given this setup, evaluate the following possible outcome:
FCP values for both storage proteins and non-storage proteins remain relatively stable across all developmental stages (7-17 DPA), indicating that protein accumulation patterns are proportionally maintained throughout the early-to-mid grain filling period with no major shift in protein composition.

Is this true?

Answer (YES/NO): NO